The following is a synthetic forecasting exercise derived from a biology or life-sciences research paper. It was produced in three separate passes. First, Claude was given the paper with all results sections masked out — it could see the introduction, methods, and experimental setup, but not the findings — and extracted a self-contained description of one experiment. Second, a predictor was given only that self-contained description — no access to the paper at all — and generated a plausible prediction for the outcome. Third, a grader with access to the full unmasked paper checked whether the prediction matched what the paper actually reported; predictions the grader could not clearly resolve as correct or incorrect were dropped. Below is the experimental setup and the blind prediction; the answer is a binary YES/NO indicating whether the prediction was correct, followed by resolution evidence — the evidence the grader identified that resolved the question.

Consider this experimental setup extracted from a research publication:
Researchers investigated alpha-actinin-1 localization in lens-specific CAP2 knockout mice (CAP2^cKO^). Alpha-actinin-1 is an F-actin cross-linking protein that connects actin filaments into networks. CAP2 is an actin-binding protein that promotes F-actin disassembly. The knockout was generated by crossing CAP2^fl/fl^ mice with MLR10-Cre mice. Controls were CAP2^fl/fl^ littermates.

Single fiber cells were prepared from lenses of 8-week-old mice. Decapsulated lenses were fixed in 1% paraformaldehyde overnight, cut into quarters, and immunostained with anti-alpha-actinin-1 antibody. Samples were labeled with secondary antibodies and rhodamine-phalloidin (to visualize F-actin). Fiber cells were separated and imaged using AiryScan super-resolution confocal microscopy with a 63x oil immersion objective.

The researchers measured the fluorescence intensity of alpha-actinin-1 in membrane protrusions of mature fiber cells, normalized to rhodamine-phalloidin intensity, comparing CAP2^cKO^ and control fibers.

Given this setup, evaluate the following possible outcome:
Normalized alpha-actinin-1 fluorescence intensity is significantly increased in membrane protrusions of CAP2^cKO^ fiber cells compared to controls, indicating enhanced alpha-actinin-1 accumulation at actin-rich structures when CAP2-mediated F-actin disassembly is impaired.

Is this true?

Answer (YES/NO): NO